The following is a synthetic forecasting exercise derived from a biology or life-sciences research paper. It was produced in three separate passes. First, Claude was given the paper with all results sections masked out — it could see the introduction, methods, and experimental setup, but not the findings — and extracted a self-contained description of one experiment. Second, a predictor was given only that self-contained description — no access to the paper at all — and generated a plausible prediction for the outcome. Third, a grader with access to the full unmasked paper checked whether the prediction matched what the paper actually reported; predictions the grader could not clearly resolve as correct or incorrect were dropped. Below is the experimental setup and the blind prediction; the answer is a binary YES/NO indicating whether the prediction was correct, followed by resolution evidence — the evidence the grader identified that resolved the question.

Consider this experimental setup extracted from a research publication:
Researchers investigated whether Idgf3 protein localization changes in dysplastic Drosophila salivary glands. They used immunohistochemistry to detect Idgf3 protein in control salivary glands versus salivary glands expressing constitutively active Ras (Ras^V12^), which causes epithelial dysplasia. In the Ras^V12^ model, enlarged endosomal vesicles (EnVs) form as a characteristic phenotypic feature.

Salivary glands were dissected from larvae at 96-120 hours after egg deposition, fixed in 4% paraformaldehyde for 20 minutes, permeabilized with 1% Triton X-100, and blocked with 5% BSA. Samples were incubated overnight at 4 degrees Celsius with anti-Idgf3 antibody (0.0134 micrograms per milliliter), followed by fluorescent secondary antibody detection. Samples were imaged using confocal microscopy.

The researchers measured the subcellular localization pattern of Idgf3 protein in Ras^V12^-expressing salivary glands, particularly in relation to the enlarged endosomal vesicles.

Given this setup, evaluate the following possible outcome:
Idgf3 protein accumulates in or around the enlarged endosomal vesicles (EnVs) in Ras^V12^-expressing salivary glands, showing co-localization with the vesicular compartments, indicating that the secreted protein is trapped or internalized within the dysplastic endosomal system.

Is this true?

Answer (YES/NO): YES